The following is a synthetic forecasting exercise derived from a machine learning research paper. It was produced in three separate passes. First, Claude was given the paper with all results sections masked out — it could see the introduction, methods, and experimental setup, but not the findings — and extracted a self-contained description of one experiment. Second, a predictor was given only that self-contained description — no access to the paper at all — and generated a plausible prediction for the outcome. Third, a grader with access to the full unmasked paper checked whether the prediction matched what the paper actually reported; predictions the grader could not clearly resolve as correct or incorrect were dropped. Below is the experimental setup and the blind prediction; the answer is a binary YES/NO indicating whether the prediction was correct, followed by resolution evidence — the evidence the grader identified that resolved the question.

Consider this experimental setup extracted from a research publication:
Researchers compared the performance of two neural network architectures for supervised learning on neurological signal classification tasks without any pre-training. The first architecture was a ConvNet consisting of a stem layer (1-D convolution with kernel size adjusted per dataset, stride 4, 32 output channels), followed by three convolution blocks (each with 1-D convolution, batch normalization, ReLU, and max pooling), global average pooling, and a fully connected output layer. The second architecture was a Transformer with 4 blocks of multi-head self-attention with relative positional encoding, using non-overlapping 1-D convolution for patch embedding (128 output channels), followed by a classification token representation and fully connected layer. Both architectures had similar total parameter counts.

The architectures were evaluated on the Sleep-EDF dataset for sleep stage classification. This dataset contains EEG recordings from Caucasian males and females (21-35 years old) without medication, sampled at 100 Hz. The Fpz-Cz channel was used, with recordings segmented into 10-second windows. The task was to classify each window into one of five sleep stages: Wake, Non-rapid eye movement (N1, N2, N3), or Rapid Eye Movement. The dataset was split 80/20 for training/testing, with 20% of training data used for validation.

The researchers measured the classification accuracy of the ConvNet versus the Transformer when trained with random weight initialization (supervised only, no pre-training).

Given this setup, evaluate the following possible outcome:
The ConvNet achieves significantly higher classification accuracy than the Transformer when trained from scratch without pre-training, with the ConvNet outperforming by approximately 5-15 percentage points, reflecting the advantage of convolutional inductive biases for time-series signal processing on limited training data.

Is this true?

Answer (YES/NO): NO